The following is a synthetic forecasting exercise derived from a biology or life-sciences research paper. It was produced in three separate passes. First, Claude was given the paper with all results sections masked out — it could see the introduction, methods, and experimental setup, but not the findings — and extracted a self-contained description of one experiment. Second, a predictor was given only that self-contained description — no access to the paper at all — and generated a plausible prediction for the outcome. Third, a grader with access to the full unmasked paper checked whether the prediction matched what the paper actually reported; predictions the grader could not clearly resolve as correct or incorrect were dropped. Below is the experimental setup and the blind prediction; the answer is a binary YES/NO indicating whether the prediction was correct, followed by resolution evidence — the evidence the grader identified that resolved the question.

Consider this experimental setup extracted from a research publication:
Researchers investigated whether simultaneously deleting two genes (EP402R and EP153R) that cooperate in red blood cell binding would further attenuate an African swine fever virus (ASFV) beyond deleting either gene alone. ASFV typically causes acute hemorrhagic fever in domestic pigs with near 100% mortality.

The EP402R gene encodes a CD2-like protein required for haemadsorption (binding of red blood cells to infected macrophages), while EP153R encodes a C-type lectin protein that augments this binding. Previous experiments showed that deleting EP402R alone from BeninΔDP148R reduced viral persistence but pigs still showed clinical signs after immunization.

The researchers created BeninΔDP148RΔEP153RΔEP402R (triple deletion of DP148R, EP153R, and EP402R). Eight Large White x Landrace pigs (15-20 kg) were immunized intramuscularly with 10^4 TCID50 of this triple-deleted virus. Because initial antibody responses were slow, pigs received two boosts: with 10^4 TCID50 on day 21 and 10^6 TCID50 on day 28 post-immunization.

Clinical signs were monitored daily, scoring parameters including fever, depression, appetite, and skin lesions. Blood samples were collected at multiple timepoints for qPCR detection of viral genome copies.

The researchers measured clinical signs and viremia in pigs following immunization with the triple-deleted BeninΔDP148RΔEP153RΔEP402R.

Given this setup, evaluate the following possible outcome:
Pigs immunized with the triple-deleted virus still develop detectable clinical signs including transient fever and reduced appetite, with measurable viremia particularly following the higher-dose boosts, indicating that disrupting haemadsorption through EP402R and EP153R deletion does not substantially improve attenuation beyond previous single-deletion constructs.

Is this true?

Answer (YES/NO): NO